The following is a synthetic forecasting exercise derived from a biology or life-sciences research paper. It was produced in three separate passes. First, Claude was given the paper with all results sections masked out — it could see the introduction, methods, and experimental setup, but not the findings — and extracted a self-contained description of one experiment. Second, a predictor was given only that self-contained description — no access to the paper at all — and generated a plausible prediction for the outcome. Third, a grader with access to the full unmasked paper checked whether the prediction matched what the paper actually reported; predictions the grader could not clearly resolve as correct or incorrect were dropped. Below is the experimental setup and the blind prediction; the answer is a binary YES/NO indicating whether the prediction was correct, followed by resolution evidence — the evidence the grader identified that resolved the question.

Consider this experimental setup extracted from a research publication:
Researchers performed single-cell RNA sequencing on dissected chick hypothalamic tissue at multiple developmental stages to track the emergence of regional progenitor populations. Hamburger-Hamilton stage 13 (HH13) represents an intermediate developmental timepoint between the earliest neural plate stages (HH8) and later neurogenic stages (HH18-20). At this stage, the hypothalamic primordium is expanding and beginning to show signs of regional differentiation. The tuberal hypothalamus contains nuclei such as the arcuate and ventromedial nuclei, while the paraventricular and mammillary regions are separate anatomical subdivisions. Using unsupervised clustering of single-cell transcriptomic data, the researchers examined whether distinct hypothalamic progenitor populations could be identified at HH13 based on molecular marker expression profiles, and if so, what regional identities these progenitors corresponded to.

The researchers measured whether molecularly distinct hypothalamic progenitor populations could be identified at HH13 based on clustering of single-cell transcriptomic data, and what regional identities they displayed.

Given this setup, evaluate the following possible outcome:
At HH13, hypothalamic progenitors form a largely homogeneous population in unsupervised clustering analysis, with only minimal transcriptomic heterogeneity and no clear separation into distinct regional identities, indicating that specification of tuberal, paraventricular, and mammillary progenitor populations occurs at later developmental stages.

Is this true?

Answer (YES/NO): NO